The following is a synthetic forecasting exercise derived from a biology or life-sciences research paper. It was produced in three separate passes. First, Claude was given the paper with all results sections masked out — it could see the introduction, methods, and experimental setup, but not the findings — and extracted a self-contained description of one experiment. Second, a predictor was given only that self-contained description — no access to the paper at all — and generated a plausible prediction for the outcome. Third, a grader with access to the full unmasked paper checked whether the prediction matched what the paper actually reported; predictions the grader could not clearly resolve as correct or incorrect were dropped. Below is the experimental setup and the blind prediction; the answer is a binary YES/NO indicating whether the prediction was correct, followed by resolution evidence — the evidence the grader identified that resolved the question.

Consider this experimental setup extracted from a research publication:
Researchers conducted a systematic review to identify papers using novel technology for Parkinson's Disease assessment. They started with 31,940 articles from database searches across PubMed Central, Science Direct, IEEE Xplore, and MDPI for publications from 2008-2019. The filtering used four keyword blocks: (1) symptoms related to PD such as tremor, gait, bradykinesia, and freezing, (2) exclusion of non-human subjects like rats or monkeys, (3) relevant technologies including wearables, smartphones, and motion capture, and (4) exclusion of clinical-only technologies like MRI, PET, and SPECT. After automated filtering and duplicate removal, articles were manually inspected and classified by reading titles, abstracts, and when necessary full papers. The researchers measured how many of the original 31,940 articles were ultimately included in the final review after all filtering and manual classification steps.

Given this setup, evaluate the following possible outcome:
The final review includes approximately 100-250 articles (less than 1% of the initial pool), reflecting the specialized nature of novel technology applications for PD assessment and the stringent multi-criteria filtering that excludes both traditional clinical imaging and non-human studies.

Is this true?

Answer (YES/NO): NO